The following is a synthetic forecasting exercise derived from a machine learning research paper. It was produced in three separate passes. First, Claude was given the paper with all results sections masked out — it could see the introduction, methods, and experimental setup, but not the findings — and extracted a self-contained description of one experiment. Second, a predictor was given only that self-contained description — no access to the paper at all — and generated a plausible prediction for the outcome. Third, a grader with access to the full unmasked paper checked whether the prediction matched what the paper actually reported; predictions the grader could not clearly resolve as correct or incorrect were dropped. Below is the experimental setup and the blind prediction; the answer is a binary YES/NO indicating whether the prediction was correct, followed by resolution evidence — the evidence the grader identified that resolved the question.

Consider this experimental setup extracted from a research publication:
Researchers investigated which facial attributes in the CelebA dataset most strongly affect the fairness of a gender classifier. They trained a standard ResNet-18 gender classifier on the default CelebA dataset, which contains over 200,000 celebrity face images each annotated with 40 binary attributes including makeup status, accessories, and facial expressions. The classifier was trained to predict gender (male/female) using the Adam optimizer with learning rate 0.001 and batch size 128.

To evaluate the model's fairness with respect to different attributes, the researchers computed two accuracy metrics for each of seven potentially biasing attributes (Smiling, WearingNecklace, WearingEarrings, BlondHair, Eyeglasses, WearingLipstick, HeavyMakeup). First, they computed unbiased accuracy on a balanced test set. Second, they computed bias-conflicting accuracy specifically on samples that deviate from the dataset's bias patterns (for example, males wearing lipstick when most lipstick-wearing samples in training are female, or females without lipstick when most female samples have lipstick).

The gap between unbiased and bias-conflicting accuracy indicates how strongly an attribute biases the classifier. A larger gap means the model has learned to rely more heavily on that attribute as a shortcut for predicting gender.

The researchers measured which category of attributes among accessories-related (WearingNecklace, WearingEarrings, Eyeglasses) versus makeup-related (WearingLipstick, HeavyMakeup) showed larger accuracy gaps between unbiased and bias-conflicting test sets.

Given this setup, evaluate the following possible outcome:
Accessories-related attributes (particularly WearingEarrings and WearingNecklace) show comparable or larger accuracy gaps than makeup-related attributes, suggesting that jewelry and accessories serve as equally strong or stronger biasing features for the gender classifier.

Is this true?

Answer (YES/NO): NO